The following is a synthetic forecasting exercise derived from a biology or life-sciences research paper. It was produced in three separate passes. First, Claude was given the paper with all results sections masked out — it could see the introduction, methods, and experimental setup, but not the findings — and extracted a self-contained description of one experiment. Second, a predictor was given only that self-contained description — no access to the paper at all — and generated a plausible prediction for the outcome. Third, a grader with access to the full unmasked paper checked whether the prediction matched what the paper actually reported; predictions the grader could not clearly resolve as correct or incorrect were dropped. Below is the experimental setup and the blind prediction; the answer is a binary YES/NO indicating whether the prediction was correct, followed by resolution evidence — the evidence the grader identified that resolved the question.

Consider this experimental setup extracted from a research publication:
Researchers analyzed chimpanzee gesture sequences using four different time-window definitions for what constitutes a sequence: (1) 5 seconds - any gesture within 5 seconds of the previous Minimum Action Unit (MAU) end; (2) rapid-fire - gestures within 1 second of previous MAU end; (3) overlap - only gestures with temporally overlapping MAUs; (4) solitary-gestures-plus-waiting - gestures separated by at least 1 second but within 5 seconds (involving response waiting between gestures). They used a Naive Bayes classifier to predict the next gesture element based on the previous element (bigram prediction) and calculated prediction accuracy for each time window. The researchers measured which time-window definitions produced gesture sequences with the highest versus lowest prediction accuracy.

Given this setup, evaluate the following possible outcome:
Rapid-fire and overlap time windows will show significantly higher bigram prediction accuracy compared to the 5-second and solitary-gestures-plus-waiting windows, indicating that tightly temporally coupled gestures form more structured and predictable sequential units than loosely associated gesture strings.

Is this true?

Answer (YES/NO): NO